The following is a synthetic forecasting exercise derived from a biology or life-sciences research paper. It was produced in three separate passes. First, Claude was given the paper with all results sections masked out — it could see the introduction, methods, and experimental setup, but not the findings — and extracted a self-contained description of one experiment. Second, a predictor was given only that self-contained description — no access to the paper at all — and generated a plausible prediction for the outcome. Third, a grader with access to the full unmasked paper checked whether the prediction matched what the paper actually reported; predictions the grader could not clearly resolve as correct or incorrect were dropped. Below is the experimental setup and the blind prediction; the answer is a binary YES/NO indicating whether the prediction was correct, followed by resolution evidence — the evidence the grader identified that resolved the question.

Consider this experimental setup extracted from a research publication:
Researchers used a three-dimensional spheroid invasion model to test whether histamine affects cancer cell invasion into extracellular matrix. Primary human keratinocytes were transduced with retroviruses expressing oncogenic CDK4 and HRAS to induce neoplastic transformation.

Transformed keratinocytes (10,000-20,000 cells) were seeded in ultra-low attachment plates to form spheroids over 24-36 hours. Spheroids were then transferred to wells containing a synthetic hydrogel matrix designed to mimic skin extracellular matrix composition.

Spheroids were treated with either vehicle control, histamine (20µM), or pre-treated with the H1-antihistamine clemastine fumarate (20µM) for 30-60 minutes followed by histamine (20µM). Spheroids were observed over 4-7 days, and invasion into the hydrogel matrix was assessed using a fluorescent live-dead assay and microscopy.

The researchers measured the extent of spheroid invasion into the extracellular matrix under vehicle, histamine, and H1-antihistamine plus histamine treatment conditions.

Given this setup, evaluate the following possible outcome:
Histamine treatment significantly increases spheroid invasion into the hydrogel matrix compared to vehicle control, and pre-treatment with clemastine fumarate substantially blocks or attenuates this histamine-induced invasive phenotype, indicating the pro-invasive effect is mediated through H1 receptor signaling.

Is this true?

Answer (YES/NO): YES